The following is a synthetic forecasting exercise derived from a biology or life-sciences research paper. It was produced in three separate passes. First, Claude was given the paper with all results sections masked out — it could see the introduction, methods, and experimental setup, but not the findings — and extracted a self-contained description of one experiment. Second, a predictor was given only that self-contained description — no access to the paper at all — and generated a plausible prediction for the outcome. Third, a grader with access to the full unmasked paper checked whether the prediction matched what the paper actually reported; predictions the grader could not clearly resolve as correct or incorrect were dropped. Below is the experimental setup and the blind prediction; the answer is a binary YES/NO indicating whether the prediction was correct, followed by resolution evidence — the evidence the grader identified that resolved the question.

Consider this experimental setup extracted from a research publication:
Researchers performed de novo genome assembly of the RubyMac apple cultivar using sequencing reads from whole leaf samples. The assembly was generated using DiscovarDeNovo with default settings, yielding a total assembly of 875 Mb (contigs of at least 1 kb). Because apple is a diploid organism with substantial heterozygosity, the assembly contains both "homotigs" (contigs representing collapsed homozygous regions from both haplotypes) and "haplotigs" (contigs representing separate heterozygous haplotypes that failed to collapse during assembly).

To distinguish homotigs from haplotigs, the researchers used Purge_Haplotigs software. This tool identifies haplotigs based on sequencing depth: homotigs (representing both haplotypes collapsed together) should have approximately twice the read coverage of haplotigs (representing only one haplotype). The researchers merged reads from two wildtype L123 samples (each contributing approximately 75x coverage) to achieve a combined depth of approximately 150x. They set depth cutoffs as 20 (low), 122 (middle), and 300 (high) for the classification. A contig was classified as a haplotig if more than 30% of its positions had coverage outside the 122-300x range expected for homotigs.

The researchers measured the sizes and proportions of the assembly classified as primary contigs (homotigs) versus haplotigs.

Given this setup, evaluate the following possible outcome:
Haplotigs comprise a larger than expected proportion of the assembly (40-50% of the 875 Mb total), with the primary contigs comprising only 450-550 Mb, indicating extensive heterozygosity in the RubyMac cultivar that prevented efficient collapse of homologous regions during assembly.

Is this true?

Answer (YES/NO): NO